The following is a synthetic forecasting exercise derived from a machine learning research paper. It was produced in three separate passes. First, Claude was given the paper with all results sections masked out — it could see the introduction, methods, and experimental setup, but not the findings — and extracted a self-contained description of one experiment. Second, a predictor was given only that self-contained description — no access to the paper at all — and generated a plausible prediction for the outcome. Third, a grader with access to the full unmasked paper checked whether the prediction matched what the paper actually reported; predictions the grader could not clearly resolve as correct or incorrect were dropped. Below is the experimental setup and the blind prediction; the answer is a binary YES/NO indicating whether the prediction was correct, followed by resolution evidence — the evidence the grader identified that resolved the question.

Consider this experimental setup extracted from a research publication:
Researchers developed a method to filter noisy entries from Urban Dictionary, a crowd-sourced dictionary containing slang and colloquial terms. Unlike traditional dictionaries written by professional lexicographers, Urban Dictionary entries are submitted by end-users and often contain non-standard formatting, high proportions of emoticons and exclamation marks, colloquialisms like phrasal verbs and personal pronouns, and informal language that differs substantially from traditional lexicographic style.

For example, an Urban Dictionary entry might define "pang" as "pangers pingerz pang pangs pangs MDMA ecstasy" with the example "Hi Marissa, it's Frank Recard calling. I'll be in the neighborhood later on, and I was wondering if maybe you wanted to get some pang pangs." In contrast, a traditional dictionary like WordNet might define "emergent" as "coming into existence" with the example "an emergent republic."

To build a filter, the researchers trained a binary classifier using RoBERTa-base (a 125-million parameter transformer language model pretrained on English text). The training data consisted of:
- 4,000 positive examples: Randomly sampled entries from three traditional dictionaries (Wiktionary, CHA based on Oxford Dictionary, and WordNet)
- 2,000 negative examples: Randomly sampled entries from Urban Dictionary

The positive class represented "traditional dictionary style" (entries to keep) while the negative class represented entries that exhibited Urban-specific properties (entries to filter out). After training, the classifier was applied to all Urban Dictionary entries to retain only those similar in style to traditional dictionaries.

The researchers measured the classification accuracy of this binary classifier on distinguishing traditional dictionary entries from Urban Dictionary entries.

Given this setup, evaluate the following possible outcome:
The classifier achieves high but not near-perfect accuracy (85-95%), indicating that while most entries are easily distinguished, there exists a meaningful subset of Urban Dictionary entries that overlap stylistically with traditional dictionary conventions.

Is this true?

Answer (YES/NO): NO